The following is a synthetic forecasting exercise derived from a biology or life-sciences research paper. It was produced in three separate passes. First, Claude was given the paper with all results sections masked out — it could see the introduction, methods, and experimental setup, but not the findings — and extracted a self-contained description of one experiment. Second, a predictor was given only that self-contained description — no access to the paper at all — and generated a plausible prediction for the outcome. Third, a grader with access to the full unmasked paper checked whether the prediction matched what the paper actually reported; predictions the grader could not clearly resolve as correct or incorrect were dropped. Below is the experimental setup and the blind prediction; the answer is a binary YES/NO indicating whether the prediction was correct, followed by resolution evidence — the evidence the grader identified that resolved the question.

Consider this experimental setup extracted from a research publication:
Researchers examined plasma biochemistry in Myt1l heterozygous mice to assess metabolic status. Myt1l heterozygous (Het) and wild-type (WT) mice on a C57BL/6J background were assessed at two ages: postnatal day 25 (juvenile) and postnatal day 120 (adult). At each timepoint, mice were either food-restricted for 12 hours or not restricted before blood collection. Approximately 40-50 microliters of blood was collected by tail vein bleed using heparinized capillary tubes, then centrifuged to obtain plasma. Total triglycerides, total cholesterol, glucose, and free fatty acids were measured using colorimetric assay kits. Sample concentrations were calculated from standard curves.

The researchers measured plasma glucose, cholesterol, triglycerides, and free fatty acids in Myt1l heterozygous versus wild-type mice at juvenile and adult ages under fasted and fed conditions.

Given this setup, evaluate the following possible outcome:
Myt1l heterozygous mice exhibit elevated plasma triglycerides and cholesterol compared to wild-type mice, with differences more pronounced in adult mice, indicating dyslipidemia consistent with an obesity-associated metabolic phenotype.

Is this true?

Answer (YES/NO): NO